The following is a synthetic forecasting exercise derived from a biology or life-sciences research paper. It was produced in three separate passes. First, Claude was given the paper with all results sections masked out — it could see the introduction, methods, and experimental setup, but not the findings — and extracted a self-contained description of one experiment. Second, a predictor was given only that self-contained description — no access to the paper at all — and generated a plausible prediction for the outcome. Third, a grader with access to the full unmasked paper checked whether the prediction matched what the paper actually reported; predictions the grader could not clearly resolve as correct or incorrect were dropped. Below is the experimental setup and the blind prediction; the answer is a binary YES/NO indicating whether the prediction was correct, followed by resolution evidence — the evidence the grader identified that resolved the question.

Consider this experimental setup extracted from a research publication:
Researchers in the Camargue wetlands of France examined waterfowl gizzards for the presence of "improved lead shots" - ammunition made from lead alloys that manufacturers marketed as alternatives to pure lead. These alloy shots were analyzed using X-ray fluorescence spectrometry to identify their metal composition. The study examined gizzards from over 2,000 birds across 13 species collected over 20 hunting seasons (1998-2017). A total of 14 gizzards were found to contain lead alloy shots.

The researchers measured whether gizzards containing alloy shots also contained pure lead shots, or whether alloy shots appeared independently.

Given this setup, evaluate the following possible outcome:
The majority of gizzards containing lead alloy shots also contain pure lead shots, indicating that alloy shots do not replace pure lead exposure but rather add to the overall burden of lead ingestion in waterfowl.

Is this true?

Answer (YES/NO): YES